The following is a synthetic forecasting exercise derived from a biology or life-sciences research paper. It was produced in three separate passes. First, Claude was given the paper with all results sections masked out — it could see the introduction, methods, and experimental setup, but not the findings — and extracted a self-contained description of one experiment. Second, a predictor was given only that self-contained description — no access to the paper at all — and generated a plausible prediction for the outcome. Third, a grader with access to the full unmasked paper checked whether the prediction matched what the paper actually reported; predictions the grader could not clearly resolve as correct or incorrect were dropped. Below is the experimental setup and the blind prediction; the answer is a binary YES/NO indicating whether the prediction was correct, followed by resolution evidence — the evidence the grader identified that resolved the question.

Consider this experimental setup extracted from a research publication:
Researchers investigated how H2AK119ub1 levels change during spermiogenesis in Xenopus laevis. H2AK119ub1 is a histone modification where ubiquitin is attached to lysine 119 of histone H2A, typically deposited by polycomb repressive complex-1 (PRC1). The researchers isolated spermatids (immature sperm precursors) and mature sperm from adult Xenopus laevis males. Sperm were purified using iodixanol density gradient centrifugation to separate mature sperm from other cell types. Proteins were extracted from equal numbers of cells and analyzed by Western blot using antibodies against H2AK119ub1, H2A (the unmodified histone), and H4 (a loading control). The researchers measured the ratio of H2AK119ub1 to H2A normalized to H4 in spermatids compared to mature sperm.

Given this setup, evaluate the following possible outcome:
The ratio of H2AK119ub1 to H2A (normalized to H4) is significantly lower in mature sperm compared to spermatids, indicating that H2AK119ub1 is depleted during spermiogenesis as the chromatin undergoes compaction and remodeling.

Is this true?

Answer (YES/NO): NO